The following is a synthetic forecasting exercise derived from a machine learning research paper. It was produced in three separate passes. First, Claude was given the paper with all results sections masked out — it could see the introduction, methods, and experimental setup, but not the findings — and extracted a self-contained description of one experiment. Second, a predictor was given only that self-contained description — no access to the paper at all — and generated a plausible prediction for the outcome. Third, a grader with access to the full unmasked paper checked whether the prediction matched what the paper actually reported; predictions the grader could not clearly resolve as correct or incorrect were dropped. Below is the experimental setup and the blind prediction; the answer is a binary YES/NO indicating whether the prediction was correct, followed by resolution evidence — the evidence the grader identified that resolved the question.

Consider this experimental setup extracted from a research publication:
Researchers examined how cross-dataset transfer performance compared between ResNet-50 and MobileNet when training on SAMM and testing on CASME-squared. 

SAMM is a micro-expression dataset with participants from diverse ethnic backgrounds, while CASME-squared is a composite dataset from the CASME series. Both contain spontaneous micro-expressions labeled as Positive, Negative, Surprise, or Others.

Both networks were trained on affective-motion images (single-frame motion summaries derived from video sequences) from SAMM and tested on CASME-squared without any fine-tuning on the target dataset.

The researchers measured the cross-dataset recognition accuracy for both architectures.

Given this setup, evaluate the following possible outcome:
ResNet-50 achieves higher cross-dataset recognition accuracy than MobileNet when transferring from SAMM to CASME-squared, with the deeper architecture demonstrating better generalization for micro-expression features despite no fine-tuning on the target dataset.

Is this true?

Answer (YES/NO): YES